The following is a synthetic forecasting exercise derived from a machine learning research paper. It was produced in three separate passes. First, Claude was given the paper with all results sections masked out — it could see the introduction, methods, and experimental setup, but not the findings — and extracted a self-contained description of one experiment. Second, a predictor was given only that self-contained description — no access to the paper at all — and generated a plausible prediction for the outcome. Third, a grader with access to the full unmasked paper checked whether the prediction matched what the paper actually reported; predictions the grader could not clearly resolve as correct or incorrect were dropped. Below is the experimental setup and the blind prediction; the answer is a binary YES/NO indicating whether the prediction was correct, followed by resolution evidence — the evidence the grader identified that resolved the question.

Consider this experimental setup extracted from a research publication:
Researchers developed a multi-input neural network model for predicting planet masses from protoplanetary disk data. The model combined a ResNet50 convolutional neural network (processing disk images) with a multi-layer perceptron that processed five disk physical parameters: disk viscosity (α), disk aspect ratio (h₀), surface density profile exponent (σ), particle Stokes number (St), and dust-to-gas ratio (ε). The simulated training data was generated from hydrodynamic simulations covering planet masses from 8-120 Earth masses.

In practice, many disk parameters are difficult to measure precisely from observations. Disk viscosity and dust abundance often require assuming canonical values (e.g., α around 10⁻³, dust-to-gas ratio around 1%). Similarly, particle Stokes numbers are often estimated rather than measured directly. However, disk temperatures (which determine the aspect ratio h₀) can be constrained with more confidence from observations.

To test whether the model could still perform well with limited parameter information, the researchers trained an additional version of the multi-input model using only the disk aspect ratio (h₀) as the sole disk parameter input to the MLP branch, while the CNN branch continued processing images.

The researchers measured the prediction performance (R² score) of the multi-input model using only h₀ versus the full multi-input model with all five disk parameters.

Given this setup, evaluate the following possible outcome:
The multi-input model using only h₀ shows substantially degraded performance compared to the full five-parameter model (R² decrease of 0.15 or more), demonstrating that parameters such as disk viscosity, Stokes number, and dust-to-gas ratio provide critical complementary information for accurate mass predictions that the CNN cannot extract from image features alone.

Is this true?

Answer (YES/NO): NO